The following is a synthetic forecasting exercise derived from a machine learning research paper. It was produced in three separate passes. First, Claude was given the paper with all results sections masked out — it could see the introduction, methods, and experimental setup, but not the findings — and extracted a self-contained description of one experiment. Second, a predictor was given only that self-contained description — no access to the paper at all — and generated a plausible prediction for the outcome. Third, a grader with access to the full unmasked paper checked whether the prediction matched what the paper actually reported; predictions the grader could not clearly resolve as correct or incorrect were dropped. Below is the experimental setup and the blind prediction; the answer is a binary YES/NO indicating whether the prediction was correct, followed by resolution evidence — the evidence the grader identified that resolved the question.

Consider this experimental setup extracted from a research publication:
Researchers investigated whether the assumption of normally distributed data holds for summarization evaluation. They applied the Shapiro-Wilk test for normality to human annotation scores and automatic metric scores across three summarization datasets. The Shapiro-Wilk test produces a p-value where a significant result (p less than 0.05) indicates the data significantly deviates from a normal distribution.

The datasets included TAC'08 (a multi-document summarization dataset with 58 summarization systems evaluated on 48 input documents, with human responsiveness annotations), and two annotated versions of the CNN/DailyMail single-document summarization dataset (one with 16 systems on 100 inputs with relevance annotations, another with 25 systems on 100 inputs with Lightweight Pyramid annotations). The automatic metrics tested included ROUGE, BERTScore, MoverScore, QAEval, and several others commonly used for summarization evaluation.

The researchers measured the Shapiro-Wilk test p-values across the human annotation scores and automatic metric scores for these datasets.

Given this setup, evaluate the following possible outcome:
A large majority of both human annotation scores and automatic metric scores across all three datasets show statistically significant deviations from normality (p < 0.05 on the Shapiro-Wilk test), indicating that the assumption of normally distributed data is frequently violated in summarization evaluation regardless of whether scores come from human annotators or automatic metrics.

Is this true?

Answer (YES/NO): YES